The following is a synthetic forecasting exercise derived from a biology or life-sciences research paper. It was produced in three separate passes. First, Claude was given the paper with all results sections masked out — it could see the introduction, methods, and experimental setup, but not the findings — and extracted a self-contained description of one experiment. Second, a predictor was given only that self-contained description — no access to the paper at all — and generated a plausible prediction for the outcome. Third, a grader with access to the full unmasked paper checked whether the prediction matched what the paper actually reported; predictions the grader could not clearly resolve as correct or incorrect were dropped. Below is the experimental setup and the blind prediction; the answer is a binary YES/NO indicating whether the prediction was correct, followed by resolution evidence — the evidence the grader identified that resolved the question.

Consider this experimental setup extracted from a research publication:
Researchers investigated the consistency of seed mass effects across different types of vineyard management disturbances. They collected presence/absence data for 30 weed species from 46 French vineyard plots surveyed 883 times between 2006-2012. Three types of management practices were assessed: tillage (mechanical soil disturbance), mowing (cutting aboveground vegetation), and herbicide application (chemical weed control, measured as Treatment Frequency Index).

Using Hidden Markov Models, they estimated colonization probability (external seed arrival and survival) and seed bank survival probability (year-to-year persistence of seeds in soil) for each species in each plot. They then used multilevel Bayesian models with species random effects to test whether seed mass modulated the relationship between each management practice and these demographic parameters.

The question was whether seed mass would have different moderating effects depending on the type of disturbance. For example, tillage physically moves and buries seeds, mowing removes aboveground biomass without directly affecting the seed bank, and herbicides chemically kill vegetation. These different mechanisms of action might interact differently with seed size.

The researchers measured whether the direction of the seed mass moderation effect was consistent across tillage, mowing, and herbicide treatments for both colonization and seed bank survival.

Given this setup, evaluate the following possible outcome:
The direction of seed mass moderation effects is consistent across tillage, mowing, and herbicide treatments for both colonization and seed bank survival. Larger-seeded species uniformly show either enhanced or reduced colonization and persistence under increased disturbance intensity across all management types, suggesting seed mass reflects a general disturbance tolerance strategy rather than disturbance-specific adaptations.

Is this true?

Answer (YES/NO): YES